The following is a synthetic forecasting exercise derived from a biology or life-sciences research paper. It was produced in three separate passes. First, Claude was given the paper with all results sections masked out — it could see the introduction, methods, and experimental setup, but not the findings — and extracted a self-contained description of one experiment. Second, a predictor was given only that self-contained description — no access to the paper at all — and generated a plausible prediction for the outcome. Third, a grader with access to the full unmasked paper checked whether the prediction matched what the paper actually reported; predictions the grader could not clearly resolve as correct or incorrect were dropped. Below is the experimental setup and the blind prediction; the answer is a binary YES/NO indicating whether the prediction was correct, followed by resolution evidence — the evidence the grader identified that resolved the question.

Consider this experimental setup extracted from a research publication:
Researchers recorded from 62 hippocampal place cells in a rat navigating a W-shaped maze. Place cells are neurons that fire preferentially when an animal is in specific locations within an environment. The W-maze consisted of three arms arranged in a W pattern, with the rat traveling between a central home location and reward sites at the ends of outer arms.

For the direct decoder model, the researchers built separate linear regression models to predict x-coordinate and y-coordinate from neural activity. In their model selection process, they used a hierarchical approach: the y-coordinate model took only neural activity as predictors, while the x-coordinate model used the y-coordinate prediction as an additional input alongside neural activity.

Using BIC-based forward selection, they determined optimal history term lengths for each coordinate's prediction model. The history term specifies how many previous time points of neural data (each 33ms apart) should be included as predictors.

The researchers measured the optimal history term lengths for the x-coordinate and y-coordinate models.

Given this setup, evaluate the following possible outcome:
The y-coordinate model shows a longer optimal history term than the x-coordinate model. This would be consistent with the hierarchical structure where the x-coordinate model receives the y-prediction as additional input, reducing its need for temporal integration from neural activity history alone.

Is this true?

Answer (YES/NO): YES